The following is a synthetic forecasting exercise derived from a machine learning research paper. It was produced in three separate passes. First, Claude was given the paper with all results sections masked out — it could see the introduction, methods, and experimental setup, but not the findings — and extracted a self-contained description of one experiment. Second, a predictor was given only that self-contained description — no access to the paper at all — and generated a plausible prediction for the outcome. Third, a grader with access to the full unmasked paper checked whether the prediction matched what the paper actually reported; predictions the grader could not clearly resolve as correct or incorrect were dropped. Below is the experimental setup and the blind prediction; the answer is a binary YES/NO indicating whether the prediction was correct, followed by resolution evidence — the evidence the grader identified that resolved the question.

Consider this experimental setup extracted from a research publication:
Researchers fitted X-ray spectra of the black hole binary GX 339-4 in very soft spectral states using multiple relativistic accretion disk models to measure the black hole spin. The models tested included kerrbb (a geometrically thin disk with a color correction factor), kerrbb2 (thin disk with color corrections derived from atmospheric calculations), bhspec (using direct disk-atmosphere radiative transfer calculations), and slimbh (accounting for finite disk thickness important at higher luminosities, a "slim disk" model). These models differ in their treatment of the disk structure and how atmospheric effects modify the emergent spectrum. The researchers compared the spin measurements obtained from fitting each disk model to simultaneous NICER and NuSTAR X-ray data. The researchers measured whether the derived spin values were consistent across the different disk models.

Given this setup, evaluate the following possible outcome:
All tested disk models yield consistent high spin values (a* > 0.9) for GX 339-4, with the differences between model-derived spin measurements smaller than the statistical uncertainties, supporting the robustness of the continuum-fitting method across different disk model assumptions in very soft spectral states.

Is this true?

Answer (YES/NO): NO